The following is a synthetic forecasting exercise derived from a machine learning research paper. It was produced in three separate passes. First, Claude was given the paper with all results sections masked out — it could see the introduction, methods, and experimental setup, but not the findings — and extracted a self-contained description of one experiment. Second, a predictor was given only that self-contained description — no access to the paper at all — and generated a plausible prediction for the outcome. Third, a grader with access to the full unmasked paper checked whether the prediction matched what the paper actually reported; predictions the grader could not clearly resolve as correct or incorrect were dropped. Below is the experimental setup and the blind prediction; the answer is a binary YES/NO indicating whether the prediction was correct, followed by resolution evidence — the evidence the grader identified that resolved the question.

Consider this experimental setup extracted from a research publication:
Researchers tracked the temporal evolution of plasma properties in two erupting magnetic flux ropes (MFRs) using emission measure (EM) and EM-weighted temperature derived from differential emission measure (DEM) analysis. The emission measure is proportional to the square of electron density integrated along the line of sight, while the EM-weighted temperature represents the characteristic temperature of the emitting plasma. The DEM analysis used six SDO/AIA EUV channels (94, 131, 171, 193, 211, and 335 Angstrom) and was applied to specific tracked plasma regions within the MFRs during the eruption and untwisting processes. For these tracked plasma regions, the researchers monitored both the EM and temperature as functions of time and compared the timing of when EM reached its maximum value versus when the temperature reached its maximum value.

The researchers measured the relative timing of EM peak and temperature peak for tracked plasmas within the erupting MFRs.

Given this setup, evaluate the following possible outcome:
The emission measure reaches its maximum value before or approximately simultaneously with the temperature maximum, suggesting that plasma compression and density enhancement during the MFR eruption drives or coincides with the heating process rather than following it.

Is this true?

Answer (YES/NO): YES